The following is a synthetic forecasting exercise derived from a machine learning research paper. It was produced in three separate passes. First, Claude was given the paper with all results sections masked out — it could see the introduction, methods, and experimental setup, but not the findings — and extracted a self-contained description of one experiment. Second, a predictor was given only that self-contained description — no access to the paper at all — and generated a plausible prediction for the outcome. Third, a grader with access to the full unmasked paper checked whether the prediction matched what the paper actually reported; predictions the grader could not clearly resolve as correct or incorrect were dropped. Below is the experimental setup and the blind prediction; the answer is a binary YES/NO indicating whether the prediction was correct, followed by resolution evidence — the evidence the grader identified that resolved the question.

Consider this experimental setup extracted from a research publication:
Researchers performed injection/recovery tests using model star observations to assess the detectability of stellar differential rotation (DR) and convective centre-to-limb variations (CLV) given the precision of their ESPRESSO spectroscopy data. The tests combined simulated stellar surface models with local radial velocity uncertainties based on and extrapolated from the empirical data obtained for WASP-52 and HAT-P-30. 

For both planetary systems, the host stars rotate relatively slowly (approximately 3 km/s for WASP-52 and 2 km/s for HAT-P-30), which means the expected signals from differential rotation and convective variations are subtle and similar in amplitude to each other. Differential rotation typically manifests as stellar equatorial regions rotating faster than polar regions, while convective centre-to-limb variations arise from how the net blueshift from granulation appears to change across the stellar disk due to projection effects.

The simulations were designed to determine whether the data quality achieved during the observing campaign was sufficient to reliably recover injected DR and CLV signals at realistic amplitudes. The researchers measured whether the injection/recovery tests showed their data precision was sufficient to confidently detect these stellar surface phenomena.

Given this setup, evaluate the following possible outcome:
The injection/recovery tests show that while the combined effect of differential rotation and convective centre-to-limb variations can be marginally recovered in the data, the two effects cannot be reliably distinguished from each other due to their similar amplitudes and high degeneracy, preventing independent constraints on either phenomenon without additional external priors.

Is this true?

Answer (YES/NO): NO